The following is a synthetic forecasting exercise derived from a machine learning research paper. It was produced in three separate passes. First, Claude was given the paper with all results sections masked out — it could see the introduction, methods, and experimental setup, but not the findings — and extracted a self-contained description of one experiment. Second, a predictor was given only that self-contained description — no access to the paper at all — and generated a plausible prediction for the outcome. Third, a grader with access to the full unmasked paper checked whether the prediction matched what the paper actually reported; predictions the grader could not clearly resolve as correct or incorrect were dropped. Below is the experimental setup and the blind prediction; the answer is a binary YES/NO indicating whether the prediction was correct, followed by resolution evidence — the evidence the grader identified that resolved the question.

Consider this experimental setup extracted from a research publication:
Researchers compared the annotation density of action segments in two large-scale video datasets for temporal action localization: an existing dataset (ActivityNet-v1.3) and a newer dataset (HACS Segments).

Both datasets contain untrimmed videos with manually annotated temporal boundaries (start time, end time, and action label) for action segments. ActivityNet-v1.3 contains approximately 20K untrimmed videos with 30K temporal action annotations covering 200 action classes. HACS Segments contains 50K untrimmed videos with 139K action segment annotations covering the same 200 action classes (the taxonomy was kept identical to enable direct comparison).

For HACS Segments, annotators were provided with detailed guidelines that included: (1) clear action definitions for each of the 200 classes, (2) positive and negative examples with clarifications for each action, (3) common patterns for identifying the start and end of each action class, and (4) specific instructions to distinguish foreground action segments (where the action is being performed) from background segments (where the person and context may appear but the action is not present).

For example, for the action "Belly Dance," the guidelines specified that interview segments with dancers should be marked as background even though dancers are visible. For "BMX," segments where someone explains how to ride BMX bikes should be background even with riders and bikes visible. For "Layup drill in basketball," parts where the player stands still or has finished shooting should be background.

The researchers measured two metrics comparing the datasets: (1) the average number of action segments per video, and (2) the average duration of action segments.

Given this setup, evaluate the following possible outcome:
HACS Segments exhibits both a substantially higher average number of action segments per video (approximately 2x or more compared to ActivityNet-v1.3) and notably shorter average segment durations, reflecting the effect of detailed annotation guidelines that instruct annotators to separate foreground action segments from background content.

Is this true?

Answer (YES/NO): NO